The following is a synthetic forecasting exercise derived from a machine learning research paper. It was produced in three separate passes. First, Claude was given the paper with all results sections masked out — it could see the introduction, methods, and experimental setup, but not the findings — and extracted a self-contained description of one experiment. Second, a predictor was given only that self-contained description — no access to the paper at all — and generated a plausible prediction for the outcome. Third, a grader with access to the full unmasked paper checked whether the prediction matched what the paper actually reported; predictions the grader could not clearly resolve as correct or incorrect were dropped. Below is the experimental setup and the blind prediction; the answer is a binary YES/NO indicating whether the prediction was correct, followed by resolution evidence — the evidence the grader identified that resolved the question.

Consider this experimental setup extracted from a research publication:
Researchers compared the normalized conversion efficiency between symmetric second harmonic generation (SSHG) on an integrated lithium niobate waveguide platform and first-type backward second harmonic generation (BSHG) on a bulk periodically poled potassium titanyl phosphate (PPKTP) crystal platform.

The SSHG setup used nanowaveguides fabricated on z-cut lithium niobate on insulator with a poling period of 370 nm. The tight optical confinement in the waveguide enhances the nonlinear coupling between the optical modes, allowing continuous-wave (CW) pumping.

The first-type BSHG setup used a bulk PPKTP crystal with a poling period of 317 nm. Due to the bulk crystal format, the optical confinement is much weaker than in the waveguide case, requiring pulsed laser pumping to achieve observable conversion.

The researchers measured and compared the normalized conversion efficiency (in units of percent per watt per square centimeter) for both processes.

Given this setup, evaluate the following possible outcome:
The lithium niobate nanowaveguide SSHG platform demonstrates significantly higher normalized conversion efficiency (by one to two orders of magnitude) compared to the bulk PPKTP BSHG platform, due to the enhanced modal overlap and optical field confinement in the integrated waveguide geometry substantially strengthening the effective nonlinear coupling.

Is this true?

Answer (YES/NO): NO